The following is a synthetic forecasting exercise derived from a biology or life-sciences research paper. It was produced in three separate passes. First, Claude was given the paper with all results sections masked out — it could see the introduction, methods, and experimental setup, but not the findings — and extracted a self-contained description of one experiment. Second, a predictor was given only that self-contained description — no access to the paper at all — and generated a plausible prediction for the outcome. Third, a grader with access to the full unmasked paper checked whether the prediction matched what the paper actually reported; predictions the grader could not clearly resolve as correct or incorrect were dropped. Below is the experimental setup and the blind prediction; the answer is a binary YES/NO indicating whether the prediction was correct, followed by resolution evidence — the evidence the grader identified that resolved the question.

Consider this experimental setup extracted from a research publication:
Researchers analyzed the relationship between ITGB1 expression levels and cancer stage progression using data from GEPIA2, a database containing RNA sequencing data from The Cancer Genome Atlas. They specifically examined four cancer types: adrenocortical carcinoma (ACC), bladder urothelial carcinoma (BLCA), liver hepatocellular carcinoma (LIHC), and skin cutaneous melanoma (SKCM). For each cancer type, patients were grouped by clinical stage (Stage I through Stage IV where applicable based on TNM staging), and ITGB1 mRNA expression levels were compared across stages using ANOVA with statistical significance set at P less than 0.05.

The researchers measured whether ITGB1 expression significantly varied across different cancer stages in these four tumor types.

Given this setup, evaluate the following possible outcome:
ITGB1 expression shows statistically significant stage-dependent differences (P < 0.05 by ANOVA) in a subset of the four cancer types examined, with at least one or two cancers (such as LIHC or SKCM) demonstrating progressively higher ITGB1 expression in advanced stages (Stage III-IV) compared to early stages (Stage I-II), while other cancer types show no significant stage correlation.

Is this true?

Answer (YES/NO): NO